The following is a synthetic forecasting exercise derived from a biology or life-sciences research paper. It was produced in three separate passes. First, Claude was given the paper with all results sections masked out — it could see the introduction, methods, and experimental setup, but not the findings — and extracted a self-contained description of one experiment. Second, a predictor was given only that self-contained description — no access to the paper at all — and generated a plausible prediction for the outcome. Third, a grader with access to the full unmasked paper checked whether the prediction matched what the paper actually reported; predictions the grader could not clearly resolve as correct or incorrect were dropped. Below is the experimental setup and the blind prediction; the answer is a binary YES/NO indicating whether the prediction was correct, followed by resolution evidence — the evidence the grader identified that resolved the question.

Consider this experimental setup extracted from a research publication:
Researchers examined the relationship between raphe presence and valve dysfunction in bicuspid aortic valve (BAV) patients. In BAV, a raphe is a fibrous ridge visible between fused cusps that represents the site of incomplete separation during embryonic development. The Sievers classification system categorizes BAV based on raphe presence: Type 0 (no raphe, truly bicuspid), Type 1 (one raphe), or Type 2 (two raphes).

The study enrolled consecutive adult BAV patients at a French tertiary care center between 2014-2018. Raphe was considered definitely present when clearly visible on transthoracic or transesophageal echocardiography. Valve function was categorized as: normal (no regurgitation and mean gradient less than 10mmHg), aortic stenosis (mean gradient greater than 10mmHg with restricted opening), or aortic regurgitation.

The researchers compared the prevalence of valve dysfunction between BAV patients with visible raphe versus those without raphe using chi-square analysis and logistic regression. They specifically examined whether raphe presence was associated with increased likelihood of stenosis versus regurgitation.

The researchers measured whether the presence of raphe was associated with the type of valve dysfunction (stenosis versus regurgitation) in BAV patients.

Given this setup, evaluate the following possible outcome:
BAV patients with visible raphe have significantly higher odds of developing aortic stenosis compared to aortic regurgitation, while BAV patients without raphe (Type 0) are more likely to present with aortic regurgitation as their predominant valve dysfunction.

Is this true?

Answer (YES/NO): NO